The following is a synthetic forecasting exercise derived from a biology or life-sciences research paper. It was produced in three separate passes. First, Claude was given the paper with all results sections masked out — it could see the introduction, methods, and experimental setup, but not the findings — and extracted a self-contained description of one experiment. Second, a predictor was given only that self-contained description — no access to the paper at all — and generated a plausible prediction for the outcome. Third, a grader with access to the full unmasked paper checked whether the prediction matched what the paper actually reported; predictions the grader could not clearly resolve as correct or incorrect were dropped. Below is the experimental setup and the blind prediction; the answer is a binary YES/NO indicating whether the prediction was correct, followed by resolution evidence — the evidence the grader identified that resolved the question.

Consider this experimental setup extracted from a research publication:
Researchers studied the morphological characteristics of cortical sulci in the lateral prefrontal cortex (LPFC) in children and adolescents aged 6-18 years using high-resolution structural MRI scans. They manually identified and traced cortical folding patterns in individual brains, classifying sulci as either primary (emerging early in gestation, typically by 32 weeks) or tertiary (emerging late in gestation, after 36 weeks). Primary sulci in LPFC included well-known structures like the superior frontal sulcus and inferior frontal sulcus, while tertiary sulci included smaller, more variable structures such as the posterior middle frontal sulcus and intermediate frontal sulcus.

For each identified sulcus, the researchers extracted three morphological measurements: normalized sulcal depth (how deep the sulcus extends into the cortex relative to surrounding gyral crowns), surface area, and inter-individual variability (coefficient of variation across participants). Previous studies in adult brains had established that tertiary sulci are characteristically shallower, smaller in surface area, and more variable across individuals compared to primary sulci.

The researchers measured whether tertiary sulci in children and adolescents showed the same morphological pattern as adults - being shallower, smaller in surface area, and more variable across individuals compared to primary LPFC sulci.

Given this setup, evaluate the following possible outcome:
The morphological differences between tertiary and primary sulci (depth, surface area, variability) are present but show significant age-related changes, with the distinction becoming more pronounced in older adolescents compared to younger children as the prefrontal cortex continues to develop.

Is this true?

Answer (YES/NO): NO